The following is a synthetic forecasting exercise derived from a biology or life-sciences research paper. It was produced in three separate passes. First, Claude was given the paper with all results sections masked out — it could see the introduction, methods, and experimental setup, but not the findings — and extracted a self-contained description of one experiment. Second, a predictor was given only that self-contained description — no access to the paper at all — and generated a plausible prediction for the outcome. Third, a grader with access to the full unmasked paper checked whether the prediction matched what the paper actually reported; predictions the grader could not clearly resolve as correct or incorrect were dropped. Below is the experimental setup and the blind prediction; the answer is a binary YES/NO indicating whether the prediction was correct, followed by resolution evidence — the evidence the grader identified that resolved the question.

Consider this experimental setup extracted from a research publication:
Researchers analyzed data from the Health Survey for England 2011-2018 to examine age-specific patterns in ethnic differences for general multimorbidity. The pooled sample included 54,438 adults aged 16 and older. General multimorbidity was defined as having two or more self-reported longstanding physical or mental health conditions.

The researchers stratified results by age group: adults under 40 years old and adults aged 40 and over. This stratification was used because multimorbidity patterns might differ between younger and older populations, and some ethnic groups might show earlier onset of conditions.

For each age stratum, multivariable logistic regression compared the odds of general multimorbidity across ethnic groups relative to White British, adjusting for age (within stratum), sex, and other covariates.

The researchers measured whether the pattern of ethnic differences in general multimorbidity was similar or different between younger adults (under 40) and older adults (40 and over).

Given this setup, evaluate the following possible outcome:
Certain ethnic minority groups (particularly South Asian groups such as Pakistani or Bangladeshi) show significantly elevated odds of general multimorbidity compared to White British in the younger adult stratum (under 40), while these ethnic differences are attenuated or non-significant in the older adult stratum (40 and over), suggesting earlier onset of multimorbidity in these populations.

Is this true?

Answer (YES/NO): NO